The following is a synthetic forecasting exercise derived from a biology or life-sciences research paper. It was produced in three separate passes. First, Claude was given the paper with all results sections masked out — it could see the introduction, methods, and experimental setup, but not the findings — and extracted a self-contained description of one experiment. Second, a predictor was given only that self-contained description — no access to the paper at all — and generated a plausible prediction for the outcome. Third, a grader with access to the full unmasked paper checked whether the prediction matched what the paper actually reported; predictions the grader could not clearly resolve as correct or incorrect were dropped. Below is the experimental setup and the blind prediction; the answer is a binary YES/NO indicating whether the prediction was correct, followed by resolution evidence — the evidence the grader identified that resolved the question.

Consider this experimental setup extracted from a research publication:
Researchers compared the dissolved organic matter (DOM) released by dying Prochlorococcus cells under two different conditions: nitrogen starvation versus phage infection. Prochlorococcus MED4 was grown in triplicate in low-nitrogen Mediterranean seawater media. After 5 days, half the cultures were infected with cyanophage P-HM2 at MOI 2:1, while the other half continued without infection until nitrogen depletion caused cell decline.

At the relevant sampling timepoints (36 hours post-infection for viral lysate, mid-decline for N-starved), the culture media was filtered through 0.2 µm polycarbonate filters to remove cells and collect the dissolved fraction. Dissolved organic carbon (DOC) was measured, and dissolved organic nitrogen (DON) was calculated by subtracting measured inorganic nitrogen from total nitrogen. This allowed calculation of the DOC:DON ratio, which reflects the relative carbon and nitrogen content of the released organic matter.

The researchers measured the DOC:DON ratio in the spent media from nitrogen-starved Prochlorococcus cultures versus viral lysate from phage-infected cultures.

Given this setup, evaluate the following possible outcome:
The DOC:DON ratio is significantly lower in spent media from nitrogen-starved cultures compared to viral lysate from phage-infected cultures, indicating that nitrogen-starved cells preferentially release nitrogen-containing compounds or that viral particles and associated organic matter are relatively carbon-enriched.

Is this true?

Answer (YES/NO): NO